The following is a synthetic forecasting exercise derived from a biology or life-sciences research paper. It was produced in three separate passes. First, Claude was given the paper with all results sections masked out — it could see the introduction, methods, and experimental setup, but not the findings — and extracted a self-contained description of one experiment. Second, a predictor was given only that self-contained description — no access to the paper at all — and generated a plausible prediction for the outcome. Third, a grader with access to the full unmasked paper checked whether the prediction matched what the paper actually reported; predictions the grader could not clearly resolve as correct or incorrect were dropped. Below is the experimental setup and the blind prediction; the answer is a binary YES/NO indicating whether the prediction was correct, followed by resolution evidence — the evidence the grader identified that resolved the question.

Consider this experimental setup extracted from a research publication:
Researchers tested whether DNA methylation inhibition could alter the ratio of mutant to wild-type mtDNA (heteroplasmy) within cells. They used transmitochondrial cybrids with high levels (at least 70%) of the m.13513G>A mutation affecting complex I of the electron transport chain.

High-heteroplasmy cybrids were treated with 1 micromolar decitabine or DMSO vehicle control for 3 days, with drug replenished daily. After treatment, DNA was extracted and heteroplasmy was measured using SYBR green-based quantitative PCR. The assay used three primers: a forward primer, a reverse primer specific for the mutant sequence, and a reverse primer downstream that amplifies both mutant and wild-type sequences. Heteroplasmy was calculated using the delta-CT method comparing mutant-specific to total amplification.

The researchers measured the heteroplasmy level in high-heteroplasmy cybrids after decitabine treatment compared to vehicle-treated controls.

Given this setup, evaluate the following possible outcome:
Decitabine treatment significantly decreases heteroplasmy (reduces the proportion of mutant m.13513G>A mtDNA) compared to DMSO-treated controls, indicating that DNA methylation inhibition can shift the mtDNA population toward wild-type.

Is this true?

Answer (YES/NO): YES